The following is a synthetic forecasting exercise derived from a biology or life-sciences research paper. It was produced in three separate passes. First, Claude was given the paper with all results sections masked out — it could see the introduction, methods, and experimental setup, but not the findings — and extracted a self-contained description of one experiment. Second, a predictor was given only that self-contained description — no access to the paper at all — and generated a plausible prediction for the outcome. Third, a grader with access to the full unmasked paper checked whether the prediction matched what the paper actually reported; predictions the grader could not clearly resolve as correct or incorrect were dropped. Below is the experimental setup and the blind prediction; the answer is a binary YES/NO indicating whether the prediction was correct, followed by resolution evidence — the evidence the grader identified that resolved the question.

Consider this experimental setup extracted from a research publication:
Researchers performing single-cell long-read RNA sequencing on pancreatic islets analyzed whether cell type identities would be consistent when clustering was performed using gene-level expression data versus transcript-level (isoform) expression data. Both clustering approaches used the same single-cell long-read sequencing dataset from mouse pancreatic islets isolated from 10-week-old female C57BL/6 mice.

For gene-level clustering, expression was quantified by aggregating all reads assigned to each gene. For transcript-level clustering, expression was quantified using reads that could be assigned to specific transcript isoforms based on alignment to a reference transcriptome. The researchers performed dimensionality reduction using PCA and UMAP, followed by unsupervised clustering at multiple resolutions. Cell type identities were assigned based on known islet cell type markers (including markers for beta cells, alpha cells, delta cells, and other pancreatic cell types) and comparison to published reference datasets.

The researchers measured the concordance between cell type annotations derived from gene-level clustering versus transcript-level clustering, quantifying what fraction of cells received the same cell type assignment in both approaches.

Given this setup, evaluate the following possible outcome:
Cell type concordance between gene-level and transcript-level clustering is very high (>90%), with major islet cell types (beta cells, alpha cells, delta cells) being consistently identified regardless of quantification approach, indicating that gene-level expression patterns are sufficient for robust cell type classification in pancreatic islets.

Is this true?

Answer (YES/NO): YES